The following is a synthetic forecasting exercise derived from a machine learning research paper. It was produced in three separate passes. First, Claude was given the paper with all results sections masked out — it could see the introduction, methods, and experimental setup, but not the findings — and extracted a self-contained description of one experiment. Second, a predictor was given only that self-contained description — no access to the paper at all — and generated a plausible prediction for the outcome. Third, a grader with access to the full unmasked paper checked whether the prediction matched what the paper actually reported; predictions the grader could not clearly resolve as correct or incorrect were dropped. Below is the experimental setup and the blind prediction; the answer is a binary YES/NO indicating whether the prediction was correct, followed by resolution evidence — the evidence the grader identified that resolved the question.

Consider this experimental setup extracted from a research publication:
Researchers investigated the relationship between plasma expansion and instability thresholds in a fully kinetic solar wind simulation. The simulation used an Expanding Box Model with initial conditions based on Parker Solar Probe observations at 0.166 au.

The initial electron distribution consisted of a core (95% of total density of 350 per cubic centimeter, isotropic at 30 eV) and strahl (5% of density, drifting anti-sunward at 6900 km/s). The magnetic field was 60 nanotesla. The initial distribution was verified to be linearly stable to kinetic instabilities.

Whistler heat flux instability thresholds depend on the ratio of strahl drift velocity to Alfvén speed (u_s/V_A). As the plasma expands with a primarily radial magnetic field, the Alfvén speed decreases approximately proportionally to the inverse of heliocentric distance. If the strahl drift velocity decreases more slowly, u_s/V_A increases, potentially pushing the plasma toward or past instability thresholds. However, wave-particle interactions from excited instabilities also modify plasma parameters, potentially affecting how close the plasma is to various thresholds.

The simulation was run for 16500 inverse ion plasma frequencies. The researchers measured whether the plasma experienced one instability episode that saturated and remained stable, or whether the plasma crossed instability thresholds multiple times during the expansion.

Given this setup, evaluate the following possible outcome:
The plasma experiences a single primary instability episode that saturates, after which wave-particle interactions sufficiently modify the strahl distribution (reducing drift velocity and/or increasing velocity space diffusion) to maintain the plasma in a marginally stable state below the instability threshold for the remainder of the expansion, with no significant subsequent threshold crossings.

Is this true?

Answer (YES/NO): NO